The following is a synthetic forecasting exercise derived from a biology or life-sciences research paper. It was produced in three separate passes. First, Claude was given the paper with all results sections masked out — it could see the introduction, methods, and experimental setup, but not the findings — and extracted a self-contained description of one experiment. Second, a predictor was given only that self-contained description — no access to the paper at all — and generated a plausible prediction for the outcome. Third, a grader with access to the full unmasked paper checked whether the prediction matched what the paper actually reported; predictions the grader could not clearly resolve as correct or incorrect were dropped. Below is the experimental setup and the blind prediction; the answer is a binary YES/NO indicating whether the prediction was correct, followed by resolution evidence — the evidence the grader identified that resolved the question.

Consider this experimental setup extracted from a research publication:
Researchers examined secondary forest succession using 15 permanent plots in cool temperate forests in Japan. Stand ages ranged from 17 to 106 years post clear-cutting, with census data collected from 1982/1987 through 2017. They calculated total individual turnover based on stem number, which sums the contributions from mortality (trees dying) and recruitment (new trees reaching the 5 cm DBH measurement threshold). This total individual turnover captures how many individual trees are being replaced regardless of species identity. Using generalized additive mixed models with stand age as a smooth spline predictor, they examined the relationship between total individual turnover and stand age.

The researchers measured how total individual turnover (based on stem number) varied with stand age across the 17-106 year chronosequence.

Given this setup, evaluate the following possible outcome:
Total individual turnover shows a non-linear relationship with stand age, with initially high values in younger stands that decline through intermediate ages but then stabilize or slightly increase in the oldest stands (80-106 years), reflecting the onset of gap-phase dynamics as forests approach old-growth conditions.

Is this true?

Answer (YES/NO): NO